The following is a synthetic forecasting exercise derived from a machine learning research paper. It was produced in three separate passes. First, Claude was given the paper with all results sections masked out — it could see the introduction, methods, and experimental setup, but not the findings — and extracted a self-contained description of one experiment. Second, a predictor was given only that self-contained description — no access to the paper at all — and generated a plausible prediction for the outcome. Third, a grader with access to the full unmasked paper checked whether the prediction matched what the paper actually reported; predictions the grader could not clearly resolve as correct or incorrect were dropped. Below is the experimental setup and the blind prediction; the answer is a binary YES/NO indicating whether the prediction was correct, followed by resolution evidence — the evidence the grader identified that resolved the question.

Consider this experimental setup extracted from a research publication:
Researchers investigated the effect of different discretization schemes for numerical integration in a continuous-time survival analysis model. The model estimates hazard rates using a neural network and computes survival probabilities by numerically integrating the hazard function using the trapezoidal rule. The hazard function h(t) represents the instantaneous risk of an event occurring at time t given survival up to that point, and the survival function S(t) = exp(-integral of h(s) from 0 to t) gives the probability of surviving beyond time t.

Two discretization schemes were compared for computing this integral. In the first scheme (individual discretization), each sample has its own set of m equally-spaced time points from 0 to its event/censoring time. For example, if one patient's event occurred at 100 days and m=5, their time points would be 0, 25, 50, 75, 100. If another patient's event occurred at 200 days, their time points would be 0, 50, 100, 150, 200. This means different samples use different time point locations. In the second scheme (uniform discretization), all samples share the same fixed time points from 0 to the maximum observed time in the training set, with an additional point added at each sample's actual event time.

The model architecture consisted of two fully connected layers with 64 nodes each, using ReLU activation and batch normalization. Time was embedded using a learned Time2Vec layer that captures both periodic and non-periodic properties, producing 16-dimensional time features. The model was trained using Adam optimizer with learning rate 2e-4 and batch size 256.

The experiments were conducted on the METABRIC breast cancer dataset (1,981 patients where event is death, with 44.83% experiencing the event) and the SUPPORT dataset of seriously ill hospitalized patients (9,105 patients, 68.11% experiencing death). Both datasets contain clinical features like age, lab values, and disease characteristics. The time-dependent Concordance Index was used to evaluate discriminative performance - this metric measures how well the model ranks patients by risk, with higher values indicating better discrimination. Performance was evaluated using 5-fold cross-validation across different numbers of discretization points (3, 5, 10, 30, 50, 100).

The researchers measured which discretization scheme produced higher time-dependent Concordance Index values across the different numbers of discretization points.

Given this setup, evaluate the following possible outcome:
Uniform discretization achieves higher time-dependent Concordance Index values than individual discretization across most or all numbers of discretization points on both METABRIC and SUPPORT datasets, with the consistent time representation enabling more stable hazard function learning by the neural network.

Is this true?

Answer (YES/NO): NO